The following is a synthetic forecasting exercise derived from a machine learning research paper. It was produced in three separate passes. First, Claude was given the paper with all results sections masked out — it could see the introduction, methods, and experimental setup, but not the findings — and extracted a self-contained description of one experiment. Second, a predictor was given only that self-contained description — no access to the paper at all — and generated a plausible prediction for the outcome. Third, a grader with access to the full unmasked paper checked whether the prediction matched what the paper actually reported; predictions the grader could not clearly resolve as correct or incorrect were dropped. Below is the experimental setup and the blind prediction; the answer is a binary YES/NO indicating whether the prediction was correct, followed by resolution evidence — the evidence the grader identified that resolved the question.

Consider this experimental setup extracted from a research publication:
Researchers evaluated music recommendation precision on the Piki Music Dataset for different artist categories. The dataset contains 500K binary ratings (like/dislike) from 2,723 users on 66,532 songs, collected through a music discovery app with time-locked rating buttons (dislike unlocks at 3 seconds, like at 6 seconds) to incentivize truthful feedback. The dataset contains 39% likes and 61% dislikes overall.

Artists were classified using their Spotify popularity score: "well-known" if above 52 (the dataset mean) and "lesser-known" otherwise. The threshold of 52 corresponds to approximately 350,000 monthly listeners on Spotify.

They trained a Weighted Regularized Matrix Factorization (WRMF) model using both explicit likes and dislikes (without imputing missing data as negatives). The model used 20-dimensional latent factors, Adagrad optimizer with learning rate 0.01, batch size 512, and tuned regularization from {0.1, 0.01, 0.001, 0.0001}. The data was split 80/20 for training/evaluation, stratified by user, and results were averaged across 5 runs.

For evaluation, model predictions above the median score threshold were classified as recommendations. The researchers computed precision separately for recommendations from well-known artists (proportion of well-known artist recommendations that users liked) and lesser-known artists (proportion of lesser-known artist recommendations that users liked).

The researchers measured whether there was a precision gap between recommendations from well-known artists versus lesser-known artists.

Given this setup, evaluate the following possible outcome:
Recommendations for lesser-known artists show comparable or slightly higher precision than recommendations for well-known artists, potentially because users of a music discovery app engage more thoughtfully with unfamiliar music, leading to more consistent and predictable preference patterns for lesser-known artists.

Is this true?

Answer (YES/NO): NO